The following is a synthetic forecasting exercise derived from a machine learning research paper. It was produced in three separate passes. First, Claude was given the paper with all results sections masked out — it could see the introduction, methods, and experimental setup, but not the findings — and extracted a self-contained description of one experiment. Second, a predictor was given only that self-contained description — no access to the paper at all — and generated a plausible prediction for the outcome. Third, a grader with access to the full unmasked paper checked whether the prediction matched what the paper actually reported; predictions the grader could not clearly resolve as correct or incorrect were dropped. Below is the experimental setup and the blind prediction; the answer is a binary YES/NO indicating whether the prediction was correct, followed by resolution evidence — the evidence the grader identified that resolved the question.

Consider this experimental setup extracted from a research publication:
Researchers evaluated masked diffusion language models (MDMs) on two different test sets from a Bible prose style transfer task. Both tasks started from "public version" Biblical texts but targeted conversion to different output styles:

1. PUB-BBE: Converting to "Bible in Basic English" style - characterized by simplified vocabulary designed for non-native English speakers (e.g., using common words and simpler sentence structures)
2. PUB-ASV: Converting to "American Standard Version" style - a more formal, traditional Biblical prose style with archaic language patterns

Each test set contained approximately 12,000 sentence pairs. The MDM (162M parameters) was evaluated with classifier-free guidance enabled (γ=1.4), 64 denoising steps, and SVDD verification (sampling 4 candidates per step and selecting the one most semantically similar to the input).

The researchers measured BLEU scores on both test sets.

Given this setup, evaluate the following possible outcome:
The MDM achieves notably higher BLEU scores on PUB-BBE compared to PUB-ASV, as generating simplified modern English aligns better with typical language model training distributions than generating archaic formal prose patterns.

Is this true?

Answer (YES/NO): NO